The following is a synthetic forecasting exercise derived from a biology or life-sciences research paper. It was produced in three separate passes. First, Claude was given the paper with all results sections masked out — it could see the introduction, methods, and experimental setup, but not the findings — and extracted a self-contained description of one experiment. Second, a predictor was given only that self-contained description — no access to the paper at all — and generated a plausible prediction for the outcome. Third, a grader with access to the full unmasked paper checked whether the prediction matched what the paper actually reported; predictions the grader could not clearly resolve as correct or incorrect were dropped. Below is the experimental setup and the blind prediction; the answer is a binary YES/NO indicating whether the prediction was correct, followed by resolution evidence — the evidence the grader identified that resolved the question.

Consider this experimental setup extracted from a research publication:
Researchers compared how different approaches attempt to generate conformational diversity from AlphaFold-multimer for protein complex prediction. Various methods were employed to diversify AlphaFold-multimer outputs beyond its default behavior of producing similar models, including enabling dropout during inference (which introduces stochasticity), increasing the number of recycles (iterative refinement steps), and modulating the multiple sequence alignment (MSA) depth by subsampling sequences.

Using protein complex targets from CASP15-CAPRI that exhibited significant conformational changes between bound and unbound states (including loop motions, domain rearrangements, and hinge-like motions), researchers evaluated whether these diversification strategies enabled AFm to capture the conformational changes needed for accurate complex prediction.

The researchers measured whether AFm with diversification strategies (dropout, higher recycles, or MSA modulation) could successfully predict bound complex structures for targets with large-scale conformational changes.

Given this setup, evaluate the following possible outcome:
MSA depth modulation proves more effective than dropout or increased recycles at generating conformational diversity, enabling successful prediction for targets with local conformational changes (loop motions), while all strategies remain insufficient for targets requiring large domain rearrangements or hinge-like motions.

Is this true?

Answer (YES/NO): NO